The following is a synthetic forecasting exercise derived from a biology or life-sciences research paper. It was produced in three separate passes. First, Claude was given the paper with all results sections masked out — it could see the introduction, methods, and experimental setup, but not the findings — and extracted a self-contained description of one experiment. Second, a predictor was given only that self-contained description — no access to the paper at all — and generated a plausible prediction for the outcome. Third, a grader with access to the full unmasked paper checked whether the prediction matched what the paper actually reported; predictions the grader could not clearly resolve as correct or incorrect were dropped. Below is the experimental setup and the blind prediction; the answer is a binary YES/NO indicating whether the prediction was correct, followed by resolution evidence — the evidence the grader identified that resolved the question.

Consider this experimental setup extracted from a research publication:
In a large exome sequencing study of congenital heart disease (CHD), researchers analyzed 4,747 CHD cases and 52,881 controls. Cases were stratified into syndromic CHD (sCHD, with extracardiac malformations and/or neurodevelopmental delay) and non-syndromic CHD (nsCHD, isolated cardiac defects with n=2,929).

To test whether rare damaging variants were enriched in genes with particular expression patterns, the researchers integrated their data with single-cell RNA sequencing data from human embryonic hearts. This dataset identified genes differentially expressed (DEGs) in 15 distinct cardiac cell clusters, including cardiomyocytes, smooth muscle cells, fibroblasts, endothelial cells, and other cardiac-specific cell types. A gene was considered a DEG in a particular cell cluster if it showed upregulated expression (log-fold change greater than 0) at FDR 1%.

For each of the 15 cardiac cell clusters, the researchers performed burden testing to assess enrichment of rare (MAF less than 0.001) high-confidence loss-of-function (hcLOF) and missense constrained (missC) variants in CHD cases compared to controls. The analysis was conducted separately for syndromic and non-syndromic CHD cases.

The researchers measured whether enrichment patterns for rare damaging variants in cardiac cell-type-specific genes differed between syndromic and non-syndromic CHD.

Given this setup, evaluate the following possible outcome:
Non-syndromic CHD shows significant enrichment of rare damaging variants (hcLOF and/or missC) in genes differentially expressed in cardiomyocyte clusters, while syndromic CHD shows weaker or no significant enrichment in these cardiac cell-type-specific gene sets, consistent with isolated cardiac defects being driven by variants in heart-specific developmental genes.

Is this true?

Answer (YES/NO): NO